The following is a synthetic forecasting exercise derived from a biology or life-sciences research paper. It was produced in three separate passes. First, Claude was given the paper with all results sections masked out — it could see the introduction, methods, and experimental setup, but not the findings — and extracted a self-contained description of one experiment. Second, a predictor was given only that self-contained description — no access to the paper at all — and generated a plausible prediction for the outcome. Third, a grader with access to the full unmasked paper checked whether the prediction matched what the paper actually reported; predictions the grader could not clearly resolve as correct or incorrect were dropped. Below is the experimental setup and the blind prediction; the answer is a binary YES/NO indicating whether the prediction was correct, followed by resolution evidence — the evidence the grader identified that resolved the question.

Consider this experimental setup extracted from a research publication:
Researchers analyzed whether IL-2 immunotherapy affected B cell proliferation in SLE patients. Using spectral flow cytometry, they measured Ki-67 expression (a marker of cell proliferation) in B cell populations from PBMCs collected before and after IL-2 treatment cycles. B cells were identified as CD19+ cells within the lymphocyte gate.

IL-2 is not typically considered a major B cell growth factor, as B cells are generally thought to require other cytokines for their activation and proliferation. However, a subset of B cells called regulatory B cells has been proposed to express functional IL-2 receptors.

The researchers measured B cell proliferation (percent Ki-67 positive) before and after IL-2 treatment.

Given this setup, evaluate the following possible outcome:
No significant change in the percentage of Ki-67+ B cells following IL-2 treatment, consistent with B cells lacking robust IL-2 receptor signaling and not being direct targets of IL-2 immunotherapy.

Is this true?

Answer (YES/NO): NO